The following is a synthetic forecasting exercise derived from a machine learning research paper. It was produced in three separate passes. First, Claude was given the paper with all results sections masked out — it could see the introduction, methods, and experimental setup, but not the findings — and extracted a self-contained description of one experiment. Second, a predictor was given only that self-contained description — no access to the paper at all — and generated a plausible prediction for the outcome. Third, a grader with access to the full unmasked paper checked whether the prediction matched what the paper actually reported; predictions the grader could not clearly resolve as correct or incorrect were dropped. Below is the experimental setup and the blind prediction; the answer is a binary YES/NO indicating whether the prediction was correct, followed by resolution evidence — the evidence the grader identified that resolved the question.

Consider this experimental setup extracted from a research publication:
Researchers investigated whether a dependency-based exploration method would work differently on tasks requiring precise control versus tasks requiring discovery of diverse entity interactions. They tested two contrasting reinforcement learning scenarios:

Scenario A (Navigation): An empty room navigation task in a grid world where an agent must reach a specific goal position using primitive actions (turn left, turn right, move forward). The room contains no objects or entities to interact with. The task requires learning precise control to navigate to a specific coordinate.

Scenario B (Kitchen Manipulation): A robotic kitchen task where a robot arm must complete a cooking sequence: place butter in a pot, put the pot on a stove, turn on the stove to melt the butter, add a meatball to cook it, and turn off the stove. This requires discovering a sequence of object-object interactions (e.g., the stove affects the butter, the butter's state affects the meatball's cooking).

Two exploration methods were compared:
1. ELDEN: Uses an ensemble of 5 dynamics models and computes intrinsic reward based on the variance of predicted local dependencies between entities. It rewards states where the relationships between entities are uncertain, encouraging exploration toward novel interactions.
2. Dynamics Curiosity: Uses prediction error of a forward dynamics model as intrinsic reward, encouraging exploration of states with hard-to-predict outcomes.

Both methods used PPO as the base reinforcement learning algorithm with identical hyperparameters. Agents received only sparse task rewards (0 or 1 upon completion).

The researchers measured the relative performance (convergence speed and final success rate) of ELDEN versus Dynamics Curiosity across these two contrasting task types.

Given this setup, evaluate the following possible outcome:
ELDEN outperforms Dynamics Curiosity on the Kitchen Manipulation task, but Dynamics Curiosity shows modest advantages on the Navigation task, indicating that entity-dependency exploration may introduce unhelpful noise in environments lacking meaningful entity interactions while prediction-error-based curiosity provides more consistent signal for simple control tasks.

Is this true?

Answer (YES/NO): YES